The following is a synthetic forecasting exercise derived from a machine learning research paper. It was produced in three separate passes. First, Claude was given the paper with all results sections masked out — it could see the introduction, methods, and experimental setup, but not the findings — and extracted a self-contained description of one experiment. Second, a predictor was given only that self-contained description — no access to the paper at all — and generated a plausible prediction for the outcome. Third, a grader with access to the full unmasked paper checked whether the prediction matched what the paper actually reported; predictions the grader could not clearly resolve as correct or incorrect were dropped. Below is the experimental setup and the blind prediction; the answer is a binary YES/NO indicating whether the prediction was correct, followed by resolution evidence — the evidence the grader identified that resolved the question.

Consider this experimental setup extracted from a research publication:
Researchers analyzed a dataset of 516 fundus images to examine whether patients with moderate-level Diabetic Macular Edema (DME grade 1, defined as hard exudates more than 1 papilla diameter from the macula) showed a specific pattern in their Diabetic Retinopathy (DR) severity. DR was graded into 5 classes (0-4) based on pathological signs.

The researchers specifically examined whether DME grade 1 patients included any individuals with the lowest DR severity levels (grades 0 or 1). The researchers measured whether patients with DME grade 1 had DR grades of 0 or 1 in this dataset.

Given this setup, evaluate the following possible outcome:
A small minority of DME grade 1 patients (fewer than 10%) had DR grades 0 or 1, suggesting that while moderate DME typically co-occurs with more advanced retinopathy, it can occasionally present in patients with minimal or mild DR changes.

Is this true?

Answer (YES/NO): NO